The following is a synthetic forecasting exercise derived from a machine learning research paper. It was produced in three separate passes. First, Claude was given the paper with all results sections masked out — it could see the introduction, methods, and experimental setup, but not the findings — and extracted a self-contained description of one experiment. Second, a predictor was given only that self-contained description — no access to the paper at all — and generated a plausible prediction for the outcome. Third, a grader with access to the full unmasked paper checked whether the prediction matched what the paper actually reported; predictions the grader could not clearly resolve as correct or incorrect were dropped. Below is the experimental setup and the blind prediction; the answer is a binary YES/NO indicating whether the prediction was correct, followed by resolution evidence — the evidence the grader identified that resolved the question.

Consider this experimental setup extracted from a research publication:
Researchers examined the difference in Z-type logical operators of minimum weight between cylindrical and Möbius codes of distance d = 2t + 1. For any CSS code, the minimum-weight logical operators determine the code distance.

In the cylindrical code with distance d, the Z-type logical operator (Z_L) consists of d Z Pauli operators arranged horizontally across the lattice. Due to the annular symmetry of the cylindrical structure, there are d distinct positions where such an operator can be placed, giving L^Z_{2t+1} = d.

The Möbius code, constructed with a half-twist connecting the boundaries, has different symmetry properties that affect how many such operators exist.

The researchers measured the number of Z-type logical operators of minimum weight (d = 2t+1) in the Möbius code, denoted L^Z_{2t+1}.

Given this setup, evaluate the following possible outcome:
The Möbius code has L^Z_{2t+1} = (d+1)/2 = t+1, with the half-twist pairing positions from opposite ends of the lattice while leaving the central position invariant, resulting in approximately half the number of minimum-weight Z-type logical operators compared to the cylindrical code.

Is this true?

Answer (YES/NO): NO